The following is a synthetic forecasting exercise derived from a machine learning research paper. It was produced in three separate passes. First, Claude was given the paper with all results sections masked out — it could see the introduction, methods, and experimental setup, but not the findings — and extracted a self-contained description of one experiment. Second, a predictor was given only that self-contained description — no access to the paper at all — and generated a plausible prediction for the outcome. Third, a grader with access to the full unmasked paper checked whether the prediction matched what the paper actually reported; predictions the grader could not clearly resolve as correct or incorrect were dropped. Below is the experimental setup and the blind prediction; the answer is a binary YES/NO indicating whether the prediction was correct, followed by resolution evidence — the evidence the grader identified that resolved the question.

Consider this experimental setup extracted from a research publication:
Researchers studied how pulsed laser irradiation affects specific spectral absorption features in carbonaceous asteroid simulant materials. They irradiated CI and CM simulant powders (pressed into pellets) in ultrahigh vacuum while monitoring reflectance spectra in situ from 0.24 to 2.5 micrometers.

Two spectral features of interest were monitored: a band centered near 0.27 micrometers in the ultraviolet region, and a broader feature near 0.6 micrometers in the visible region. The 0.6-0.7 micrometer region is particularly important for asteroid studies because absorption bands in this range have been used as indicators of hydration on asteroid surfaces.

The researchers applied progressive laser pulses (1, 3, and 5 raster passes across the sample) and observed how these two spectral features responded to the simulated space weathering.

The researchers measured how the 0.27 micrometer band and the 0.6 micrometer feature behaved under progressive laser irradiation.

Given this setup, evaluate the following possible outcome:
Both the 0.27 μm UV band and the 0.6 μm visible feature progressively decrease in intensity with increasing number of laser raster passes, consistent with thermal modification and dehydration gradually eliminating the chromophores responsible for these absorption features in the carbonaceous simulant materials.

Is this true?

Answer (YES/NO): NO